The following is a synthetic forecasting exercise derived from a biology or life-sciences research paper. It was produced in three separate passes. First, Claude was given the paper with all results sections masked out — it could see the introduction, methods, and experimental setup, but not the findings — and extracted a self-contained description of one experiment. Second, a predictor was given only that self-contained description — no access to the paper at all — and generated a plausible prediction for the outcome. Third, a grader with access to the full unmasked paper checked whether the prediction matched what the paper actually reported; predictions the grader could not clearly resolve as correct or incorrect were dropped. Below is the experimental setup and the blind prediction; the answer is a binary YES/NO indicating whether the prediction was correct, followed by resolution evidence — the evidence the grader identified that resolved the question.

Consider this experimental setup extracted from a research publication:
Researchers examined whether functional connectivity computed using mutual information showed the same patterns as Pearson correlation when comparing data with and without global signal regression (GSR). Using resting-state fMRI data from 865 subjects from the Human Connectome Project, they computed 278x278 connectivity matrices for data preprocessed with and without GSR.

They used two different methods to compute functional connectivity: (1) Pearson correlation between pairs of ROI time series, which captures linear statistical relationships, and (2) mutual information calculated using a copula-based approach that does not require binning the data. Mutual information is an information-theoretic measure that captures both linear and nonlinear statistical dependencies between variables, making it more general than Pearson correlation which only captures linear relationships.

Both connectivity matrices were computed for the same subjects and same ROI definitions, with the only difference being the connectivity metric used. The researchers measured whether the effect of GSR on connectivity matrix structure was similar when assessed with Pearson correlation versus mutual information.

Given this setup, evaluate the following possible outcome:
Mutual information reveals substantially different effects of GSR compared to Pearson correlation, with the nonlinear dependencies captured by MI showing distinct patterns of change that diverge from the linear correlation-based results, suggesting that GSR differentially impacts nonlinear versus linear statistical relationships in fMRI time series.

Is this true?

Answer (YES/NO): NO